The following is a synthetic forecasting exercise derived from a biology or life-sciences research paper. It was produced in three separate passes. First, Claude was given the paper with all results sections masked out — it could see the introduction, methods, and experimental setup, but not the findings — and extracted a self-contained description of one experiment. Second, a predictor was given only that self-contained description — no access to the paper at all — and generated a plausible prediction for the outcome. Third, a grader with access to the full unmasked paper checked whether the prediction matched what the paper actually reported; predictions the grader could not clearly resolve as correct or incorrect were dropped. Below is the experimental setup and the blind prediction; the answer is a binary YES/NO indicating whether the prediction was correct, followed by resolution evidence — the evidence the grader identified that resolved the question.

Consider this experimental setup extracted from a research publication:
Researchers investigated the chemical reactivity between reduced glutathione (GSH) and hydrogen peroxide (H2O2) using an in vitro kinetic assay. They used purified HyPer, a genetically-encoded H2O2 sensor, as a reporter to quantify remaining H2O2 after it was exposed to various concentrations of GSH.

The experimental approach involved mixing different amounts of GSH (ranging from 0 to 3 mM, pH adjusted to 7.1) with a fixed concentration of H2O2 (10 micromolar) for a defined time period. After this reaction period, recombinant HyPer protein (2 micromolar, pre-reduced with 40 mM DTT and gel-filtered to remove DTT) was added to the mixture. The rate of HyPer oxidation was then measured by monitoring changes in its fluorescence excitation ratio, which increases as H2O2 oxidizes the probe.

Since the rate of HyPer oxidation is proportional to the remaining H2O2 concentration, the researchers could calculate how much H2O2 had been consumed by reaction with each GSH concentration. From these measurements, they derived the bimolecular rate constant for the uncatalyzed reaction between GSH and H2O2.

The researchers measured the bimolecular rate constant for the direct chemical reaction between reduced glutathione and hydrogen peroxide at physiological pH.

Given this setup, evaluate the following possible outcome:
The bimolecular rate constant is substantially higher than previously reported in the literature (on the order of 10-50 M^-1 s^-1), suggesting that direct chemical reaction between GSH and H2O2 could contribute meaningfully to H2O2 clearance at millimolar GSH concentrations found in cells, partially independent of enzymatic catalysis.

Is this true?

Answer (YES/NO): NO